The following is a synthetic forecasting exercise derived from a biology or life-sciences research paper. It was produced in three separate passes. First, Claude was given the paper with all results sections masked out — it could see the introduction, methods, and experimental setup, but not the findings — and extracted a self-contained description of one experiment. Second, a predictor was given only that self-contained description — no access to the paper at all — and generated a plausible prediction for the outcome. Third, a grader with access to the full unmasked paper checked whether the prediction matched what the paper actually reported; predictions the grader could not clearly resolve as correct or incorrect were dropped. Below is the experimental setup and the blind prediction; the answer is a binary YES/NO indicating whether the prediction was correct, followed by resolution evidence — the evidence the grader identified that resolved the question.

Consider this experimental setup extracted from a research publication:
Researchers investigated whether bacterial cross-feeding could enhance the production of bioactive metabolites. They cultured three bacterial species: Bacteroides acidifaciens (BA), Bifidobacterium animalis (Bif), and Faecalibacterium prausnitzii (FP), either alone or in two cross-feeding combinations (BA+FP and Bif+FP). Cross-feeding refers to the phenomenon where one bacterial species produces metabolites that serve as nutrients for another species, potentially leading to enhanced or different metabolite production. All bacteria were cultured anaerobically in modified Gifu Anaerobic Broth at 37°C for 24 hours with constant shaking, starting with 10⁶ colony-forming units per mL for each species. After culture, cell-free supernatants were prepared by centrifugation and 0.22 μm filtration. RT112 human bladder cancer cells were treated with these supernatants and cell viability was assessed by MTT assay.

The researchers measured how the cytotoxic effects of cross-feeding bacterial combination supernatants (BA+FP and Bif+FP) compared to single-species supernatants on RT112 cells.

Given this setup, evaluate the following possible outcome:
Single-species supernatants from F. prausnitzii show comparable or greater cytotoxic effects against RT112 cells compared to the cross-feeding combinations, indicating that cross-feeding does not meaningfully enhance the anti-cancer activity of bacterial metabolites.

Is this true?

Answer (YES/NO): NO